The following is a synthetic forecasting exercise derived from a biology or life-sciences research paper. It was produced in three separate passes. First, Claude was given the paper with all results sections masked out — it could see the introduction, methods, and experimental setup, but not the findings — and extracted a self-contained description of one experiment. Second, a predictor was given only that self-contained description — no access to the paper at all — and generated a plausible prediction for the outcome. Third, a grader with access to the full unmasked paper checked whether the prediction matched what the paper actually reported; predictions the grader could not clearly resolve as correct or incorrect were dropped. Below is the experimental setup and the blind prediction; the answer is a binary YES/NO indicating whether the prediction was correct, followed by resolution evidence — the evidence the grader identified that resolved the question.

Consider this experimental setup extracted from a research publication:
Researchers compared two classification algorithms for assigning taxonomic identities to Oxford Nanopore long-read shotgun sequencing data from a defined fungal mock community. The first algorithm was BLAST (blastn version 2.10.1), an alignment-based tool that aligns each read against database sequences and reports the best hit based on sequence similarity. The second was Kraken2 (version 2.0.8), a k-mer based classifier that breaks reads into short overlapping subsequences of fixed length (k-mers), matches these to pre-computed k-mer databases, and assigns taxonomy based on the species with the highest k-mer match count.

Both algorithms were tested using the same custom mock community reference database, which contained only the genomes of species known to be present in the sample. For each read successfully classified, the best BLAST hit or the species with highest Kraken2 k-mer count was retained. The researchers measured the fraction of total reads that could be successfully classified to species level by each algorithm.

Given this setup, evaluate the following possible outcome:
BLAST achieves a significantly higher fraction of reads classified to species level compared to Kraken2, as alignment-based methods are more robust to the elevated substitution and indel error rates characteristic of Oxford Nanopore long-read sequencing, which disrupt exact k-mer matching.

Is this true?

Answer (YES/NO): NO